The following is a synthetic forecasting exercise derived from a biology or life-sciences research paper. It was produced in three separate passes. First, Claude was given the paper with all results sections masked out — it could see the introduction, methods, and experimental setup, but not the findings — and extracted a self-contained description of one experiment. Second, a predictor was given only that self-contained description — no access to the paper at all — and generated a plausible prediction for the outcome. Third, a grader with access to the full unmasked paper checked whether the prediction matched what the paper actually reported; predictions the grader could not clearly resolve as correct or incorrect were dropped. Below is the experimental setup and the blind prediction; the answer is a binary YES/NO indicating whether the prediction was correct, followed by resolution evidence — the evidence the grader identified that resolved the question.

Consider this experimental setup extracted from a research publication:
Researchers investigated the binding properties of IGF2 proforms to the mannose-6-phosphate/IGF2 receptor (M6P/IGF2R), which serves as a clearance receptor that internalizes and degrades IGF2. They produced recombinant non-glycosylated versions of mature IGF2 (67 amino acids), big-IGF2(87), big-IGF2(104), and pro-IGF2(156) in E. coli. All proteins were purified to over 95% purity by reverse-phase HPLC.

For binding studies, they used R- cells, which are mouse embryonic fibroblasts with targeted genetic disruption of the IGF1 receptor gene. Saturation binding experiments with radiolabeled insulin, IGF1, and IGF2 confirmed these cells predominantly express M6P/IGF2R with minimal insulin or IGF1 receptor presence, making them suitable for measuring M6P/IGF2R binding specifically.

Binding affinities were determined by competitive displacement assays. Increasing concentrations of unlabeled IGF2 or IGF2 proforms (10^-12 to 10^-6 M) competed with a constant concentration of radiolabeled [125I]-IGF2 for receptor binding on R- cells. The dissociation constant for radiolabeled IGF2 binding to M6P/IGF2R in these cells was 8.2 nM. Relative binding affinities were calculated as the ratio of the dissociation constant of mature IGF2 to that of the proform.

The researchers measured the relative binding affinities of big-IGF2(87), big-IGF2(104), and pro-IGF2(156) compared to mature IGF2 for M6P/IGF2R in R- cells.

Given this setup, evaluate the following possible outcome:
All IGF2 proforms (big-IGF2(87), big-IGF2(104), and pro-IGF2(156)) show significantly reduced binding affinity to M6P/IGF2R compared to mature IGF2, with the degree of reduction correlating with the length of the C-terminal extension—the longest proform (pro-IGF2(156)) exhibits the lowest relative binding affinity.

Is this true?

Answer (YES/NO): NO